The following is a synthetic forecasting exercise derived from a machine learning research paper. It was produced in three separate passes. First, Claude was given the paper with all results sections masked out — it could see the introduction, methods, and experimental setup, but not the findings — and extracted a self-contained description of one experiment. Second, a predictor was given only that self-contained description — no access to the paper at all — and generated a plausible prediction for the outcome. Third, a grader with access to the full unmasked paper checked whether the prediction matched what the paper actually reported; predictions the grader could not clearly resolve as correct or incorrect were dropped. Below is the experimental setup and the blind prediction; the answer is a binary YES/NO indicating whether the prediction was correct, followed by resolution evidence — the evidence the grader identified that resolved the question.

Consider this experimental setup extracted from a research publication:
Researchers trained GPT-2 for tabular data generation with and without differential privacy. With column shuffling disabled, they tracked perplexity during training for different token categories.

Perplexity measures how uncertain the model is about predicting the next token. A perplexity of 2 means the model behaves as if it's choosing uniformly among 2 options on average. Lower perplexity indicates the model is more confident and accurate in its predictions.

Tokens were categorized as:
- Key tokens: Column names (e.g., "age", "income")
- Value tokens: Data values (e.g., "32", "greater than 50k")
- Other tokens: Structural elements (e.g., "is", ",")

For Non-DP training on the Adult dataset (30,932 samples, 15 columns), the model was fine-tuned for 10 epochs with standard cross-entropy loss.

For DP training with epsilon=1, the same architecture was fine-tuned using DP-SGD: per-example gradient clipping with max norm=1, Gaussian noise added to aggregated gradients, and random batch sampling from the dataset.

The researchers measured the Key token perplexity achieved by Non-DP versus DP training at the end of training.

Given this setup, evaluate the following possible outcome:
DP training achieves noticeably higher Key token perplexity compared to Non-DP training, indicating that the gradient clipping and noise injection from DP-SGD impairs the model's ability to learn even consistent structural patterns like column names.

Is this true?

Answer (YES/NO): YES